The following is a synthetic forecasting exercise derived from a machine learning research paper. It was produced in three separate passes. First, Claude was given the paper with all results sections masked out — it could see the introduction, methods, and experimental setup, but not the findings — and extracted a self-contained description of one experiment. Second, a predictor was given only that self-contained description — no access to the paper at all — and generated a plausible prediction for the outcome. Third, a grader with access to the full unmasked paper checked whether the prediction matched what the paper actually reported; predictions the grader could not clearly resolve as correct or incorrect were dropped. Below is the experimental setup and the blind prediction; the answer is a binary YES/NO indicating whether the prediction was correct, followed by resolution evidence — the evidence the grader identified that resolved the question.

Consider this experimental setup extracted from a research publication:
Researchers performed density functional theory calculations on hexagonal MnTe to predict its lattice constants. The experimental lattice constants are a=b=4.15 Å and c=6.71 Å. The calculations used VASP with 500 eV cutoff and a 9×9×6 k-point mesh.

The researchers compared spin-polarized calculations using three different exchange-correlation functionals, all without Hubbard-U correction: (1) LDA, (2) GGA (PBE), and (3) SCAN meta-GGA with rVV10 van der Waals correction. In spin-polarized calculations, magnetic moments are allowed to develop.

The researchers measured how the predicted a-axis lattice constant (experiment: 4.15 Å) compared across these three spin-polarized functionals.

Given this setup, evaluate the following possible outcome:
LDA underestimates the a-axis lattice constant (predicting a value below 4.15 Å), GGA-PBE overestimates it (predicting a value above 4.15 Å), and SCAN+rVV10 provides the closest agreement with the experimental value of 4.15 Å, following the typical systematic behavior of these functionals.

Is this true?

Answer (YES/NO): NO